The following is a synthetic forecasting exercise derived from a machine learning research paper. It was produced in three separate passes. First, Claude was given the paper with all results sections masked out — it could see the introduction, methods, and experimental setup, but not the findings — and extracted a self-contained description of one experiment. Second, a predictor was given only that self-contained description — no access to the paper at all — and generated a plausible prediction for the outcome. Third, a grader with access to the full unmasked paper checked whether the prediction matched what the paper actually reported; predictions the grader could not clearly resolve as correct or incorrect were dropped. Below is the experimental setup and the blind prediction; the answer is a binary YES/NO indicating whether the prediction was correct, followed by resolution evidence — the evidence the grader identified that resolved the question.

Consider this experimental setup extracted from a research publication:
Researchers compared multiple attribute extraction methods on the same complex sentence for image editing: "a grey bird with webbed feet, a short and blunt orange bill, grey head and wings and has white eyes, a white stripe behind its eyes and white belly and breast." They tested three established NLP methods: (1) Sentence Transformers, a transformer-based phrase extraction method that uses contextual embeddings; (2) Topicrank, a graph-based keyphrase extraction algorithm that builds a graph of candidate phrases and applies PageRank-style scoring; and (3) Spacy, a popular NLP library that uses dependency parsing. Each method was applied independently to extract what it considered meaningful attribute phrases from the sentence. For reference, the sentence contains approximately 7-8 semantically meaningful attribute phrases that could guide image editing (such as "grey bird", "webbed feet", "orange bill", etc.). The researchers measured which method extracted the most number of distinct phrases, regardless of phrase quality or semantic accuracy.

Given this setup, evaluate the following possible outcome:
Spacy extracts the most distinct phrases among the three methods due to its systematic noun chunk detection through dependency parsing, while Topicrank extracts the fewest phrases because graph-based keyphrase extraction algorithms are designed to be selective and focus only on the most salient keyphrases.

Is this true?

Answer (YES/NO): NO